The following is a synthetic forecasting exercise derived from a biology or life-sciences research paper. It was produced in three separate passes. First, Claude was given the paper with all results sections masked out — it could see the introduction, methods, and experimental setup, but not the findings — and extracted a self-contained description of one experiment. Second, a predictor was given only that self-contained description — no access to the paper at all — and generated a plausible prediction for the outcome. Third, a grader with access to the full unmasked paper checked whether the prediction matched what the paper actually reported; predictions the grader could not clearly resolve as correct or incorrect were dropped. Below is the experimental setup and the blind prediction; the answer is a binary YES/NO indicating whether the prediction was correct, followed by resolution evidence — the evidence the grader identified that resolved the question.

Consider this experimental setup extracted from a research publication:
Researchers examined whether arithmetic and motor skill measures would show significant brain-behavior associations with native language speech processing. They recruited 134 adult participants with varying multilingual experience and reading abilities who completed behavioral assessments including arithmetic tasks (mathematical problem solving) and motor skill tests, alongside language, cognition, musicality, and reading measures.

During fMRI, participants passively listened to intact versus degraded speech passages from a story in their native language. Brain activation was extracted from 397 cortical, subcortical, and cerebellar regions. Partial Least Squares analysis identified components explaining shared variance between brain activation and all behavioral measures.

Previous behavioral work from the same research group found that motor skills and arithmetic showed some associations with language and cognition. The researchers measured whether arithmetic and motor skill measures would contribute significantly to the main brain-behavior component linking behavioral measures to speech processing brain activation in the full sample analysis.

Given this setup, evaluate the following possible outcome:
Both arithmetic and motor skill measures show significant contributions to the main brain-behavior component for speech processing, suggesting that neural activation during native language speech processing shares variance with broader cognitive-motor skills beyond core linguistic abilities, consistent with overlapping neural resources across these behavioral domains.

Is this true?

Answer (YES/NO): NO